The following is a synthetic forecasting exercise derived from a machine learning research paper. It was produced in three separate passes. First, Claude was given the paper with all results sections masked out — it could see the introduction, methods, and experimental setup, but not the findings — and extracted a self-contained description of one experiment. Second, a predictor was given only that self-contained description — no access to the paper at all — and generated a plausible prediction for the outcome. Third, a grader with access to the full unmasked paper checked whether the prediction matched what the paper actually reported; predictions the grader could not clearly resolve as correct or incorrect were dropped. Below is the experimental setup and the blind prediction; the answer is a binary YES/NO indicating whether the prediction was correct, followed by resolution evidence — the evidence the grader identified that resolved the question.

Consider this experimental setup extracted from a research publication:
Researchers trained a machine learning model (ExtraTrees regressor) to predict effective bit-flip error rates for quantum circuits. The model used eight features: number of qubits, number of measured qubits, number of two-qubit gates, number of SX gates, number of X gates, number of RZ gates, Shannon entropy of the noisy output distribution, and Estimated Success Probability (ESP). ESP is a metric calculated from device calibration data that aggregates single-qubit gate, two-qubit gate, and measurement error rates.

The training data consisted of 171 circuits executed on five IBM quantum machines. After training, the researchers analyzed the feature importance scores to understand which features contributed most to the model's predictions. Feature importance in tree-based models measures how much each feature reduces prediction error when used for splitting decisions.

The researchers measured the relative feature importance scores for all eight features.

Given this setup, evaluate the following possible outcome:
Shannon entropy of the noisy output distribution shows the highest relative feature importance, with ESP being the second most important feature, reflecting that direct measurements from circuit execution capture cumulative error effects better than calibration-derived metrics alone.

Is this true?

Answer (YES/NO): NO